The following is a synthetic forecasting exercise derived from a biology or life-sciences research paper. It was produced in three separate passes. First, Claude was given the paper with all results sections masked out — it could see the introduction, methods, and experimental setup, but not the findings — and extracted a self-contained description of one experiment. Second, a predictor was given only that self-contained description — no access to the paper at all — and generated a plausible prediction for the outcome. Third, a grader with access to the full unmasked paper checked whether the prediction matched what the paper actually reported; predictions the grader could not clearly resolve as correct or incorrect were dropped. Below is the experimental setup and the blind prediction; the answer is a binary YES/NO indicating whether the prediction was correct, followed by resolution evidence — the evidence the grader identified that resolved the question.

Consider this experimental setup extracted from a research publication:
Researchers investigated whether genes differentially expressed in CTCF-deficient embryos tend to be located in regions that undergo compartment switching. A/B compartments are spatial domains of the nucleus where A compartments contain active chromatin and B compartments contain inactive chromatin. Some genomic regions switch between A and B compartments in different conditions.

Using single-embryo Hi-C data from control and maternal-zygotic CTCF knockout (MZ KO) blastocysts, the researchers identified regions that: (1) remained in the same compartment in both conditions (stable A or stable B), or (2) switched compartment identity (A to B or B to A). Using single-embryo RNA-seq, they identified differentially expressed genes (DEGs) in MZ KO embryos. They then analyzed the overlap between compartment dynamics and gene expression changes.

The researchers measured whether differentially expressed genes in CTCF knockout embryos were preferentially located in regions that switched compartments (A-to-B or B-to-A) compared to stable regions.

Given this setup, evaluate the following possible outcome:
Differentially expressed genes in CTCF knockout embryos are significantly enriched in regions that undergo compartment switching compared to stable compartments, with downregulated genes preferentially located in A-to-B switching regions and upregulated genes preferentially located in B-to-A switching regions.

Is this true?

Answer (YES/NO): NO